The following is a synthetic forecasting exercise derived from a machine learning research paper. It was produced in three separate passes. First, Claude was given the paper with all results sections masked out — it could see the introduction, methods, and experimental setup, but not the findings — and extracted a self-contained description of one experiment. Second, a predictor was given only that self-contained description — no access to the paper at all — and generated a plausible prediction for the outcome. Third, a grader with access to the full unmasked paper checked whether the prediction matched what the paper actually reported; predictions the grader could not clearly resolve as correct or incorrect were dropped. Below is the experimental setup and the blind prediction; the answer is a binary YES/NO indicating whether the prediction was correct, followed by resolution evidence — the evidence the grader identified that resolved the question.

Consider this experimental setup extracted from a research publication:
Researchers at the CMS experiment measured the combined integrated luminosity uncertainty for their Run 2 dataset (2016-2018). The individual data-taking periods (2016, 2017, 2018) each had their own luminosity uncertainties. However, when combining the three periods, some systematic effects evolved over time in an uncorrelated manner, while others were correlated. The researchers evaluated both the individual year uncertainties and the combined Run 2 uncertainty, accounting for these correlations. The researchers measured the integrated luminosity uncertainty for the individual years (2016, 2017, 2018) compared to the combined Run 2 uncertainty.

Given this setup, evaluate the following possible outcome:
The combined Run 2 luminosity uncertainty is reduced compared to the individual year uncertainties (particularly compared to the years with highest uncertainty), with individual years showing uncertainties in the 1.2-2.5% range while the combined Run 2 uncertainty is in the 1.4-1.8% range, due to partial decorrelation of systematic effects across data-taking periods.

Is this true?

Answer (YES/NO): YES